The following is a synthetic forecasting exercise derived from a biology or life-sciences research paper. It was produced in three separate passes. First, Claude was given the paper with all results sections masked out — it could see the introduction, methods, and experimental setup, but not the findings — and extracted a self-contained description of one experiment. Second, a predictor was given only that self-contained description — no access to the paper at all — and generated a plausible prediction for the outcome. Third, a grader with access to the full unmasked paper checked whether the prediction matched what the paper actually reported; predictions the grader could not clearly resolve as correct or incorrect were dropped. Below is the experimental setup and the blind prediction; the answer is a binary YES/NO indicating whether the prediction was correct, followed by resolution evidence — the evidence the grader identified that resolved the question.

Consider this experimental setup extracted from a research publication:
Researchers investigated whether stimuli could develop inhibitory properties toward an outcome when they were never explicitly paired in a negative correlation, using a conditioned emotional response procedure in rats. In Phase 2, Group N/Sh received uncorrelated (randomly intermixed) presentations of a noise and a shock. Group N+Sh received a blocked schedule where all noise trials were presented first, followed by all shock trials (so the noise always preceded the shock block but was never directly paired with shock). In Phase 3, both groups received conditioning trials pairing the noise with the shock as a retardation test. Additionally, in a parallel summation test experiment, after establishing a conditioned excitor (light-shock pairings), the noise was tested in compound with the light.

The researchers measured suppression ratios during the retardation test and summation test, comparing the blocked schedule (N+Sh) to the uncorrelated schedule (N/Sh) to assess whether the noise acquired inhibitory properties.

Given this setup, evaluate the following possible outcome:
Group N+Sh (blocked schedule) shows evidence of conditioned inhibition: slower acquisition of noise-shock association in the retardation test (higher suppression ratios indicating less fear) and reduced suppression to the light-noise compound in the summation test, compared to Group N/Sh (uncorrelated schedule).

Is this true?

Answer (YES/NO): YES